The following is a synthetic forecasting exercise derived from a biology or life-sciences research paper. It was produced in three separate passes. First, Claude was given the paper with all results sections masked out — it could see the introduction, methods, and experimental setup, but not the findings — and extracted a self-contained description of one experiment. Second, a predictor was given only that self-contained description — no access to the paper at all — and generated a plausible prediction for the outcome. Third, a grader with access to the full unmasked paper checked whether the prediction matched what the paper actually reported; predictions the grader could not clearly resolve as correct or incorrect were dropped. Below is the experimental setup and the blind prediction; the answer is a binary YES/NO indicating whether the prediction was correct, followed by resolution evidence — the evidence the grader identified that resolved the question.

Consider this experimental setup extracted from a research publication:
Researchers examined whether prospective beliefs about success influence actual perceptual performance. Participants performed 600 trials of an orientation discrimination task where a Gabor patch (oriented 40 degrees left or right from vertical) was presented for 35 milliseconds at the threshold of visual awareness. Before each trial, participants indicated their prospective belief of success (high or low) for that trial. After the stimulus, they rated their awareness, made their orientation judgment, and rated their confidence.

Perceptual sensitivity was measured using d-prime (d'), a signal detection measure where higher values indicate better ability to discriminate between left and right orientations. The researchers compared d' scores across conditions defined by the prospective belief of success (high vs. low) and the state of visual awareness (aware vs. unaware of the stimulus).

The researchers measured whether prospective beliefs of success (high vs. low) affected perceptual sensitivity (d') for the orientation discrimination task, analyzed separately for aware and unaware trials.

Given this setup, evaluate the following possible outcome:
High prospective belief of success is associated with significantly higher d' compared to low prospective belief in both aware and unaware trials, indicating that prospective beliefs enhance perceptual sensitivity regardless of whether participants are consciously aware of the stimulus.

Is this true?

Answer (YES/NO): NO